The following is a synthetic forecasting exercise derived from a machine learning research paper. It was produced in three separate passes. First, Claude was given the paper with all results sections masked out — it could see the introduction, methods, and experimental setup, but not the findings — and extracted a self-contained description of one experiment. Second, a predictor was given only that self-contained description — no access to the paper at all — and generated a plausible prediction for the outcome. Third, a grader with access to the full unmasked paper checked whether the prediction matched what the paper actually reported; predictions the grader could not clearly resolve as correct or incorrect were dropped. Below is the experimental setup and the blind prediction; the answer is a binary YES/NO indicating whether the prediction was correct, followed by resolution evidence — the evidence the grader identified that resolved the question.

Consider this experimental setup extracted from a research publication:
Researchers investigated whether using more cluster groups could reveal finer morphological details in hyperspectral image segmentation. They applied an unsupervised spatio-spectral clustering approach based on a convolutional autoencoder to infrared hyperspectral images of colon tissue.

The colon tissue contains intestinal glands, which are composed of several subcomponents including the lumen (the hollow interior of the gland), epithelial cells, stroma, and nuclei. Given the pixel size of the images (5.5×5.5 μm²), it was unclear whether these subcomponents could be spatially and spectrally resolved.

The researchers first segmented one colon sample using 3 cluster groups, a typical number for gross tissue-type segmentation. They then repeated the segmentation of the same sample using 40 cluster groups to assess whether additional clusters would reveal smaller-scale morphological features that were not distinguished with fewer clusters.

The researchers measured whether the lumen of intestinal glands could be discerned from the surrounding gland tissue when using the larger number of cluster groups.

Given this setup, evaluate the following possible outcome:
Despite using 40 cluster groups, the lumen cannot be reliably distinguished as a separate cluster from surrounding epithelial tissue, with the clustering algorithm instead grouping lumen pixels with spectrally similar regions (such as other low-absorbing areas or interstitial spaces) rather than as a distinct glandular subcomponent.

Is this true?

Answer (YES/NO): NO